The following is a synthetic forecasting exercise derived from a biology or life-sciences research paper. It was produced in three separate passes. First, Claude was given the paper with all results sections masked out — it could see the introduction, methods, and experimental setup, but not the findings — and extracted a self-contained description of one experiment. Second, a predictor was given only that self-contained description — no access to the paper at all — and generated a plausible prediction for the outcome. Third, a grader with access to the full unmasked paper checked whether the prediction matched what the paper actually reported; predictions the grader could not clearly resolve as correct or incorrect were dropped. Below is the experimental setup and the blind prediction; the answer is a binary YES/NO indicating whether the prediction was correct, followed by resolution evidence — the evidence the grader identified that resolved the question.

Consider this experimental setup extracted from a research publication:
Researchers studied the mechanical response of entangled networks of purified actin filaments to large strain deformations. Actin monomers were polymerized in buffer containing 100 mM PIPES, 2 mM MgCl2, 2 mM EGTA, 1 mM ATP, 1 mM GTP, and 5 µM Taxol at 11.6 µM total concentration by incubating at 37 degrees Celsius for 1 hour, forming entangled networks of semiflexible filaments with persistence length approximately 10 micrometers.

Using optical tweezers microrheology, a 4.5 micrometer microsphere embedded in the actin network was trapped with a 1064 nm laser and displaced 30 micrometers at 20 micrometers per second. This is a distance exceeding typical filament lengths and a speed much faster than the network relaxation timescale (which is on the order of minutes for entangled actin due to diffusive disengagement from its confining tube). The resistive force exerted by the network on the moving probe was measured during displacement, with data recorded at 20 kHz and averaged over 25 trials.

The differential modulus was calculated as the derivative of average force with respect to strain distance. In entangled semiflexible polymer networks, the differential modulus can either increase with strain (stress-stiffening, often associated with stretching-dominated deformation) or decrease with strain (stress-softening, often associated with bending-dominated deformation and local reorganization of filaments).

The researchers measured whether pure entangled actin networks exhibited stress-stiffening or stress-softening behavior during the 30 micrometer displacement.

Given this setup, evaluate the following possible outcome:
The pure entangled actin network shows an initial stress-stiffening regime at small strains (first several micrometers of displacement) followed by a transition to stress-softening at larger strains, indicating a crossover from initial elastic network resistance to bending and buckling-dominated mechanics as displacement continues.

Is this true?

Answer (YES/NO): NO